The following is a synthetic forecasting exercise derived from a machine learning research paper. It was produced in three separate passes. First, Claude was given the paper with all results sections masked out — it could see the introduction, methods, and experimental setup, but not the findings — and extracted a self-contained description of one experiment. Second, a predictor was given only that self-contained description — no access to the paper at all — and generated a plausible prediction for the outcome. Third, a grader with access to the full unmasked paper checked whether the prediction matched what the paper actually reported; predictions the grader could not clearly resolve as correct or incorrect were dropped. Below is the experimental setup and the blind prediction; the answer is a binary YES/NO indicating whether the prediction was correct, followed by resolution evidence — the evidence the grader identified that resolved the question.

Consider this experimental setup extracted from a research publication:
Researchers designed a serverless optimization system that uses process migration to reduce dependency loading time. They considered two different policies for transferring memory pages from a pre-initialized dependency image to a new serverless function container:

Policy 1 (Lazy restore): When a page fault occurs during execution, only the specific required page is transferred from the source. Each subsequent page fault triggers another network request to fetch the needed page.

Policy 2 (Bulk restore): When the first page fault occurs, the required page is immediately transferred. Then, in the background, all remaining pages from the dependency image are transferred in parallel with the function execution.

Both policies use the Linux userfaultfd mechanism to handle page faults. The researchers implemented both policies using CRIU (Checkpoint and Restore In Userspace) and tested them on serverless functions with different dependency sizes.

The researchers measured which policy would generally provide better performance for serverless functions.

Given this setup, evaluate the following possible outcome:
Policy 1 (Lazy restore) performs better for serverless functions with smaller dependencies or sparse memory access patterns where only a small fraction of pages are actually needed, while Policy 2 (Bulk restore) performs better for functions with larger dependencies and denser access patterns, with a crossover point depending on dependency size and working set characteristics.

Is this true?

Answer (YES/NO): NO